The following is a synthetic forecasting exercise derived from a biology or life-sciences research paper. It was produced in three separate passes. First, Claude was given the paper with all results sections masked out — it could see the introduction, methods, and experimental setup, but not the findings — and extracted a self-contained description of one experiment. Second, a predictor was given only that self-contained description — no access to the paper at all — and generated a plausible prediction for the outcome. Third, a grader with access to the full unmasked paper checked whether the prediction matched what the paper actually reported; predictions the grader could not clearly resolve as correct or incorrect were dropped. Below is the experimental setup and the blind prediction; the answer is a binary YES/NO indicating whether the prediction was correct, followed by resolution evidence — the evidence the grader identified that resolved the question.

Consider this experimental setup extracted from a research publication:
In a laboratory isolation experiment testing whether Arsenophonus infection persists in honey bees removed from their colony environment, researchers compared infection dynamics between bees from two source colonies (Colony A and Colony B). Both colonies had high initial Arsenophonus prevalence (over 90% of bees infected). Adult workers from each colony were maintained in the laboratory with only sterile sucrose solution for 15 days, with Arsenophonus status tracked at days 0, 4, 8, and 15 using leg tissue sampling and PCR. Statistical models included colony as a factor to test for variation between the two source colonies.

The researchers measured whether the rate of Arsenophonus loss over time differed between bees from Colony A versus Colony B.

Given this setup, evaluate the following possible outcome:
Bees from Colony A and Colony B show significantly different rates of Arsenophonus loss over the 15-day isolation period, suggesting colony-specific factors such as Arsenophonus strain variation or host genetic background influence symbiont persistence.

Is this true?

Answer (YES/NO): YES